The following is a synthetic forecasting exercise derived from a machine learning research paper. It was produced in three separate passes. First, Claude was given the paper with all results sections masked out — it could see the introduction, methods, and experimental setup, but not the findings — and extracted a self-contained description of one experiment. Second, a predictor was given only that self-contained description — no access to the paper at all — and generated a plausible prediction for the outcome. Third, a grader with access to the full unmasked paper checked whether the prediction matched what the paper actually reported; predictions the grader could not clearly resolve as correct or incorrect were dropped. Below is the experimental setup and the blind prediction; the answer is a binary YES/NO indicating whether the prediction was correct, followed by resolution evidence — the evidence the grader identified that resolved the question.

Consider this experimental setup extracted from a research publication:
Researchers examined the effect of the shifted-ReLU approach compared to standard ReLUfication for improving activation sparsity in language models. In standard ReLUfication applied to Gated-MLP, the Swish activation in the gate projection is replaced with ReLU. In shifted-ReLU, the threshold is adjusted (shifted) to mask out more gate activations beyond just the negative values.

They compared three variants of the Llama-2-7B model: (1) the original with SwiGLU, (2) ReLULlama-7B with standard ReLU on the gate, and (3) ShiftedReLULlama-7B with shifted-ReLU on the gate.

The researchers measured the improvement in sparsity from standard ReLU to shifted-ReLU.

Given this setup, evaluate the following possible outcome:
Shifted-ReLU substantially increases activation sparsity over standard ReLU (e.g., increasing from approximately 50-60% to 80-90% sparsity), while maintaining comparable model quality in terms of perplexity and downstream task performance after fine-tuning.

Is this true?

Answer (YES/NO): NO